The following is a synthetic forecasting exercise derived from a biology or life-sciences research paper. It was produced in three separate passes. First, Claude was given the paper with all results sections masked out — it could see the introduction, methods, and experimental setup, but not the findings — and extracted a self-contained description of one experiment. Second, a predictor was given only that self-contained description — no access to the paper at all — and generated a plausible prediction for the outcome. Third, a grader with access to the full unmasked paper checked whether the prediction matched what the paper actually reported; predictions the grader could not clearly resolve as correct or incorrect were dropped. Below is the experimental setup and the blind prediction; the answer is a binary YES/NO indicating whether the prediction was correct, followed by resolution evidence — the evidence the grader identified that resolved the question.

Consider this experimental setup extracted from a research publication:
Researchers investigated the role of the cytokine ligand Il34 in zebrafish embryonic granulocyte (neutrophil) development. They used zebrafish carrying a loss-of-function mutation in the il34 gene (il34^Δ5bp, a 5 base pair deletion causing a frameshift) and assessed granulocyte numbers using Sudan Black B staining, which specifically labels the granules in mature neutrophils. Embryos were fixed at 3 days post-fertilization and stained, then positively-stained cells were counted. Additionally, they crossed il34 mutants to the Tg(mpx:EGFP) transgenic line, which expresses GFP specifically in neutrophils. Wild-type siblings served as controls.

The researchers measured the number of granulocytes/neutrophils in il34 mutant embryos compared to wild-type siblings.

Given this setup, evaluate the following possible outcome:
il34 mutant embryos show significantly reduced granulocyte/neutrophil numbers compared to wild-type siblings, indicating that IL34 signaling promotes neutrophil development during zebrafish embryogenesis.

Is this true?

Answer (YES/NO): YES